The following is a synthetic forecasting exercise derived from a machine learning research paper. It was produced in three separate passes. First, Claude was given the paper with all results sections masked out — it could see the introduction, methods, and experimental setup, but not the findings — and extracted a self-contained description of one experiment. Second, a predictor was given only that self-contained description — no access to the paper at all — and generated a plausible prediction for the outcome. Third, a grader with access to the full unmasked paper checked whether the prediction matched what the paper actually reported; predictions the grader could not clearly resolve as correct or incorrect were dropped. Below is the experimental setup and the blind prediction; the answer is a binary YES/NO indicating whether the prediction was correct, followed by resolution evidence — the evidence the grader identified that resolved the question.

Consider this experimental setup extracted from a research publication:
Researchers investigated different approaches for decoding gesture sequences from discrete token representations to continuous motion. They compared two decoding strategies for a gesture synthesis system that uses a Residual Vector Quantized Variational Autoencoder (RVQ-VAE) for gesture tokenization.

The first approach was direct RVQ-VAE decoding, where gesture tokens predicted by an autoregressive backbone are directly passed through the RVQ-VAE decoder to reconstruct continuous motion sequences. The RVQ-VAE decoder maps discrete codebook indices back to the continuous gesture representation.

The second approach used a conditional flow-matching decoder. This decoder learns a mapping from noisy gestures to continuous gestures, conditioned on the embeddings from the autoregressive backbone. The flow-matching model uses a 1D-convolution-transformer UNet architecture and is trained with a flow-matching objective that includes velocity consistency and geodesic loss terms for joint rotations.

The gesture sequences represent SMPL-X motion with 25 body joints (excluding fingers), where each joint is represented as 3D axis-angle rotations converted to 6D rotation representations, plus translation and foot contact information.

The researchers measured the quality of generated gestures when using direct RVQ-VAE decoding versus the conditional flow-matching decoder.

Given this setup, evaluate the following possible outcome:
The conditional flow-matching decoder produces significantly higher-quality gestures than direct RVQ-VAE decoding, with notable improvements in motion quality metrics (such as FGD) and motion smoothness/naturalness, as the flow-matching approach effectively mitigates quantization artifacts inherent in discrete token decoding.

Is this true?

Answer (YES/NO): YES